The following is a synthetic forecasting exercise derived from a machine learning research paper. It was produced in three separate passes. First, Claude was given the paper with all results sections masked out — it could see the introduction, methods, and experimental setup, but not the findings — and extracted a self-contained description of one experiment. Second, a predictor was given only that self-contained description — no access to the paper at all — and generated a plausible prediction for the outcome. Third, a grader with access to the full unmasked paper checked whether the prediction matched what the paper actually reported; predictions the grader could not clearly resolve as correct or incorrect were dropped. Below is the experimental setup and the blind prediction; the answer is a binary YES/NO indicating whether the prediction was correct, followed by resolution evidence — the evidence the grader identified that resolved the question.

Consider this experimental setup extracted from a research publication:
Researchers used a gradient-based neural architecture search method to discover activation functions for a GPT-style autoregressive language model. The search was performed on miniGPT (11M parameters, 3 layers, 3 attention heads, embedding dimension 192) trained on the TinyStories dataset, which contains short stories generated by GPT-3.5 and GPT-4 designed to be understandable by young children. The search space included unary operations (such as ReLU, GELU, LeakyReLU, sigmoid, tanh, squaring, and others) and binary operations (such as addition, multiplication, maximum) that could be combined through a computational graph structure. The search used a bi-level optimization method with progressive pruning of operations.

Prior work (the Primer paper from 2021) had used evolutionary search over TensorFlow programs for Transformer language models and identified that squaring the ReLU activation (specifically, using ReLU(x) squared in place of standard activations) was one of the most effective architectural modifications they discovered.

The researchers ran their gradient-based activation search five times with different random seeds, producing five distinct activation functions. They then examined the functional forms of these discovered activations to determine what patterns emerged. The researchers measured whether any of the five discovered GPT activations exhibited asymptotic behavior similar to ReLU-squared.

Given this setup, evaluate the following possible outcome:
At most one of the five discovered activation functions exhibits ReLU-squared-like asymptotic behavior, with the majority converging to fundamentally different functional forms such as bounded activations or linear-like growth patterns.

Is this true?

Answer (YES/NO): NO